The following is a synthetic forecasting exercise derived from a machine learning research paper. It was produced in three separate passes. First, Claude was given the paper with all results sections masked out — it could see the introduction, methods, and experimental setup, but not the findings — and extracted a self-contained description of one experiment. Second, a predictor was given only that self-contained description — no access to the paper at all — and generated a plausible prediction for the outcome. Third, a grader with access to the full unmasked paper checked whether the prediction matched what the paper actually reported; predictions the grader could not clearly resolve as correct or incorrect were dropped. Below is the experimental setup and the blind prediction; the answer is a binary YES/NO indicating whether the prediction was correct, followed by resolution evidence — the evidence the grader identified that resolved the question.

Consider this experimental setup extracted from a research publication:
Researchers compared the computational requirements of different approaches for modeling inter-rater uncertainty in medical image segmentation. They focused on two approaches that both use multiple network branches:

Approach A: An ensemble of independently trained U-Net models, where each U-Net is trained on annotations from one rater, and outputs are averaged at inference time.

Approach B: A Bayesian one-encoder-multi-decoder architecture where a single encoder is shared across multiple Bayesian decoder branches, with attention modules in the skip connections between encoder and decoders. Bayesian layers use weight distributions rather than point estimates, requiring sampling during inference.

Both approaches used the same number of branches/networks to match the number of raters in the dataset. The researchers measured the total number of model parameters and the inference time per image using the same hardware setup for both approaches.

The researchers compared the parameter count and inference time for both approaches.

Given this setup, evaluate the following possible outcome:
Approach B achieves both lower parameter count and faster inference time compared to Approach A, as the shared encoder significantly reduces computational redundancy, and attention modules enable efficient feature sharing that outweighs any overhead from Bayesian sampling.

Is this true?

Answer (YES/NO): NO